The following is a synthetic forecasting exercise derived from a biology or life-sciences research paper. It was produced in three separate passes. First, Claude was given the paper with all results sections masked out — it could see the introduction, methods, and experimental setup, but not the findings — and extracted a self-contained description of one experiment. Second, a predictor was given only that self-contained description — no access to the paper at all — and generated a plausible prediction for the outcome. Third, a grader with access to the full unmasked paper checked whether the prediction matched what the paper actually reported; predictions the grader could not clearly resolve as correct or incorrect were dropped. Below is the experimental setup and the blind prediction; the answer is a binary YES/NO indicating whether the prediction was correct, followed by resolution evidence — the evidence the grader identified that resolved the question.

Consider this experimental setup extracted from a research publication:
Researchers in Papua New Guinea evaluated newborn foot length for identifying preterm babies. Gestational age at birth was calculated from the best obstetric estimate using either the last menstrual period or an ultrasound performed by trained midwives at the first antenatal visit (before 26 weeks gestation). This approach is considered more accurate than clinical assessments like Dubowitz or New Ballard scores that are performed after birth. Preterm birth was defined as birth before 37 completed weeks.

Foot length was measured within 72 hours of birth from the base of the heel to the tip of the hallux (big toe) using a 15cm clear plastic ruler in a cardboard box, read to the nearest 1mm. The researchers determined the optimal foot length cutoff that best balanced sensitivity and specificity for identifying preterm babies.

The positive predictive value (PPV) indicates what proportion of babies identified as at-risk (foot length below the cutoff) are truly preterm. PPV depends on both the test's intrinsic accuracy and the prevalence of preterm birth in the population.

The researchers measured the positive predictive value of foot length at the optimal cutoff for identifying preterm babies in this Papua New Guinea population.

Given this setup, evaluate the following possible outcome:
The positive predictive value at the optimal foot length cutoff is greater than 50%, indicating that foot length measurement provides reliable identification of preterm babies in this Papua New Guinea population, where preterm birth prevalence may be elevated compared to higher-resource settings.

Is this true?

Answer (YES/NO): NO